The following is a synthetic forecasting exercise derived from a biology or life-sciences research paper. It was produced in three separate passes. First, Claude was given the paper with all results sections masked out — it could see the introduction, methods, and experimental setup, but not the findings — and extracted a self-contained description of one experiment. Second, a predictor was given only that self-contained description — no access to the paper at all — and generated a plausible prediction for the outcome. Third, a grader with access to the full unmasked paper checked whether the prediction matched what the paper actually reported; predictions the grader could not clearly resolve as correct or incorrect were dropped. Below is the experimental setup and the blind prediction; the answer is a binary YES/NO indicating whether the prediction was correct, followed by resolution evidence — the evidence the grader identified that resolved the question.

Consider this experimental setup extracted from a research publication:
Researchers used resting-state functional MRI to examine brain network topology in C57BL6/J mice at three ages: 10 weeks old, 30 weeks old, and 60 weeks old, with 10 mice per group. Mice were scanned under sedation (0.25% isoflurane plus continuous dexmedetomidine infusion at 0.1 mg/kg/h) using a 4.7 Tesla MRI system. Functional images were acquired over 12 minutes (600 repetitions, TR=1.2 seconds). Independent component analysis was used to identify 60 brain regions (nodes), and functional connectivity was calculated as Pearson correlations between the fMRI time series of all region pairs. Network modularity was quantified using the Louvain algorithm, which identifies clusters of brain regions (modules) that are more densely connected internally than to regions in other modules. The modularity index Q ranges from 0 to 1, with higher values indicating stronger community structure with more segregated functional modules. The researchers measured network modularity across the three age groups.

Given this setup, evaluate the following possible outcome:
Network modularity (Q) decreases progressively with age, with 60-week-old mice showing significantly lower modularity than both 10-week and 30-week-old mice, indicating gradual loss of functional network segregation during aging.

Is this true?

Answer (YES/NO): NO